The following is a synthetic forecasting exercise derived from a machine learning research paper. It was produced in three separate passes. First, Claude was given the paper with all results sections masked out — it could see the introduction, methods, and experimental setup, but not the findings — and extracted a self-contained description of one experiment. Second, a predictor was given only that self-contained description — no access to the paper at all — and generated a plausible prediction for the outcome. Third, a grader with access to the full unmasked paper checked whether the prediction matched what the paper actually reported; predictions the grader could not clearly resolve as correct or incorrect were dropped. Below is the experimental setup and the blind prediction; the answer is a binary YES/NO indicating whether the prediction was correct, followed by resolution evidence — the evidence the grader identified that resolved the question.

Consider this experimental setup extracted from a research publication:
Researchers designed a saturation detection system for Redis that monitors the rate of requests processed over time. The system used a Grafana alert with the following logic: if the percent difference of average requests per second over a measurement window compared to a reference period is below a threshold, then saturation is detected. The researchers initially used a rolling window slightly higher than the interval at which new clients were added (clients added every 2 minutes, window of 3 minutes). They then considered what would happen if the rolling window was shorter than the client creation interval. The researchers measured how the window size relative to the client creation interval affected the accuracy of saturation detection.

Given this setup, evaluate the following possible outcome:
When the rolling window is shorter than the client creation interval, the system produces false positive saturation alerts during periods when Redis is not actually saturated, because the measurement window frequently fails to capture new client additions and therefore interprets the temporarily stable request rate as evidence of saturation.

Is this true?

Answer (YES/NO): YES